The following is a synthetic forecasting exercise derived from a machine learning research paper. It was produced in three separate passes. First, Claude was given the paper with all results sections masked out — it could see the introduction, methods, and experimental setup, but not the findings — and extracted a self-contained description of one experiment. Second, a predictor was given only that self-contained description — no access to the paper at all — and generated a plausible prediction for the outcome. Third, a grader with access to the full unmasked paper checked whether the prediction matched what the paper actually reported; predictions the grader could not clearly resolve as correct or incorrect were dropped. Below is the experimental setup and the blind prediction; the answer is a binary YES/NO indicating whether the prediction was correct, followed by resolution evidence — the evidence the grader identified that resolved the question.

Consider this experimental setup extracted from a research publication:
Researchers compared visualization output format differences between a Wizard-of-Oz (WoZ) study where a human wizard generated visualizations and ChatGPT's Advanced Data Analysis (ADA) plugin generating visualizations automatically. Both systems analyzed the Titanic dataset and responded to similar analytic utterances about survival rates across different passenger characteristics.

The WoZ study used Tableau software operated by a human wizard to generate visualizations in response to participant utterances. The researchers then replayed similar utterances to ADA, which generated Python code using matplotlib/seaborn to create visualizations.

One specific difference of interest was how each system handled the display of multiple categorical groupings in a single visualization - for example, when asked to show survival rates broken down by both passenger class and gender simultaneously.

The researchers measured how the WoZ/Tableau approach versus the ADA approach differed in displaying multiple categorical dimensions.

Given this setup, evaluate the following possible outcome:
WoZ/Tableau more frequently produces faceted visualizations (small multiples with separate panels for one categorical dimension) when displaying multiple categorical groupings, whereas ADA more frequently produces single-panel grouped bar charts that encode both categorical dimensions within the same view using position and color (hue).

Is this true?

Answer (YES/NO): NO